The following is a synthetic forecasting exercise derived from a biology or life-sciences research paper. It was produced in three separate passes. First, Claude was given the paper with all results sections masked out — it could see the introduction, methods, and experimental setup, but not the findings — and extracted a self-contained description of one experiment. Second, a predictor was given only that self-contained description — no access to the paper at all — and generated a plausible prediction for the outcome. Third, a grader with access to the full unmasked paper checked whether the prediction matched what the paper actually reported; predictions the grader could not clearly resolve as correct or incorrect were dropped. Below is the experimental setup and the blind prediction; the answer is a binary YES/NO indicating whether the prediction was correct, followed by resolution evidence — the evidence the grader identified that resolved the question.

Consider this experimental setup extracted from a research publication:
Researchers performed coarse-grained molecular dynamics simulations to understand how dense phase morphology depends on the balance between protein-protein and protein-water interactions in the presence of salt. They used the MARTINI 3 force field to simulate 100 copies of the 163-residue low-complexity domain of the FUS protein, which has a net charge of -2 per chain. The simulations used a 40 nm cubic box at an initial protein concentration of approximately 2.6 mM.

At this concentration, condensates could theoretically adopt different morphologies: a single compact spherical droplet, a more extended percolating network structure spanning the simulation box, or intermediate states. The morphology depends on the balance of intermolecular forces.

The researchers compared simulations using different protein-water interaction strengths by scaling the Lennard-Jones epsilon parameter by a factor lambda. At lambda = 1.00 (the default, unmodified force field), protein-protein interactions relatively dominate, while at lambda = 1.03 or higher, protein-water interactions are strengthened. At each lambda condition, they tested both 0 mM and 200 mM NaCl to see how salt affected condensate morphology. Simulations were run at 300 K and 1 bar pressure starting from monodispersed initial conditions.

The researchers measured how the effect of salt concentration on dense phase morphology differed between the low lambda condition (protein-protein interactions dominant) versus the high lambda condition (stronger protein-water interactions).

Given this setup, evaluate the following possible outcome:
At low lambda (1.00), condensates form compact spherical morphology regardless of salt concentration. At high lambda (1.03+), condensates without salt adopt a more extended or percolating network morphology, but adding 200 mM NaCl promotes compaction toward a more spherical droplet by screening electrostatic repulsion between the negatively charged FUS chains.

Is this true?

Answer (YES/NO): NO